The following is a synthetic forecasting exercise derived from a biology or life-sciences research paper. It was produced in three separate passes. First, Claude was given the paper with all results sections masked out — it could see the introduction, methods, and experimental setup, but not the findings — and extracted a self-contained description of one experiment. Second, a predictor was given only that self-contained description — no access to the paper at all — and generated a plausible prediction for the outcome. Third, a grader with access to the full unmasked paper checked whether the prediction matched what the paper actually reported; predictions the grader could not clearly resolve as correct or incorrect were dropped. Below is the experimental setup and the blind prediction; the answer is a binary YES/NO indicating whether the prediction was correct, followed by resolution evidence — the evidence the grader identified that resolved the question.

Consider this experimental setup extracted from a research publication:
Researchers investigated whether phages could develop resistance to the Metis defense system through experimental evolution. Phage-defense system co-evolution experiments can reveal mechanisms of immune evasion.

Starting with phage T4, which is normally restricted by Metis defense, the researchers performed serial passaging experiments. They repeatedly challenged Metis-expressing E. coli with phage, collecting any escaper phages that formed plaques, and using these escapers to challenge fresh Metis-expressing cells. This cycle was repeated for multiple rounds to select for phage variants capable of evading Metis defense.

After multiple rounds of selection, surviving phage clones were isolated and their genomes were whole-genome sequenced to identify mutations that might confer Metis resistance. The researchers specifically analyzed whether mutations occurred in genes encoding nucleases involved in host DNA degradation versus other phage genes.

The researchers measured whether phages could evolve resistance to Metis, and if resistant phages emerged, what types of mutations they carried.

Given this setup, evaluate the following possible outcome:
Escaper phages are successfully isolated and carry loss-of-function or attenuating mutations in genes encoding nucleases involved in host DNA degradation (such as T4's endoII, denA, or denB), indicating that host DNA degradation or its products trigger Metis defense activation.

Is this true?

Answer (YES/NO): YES